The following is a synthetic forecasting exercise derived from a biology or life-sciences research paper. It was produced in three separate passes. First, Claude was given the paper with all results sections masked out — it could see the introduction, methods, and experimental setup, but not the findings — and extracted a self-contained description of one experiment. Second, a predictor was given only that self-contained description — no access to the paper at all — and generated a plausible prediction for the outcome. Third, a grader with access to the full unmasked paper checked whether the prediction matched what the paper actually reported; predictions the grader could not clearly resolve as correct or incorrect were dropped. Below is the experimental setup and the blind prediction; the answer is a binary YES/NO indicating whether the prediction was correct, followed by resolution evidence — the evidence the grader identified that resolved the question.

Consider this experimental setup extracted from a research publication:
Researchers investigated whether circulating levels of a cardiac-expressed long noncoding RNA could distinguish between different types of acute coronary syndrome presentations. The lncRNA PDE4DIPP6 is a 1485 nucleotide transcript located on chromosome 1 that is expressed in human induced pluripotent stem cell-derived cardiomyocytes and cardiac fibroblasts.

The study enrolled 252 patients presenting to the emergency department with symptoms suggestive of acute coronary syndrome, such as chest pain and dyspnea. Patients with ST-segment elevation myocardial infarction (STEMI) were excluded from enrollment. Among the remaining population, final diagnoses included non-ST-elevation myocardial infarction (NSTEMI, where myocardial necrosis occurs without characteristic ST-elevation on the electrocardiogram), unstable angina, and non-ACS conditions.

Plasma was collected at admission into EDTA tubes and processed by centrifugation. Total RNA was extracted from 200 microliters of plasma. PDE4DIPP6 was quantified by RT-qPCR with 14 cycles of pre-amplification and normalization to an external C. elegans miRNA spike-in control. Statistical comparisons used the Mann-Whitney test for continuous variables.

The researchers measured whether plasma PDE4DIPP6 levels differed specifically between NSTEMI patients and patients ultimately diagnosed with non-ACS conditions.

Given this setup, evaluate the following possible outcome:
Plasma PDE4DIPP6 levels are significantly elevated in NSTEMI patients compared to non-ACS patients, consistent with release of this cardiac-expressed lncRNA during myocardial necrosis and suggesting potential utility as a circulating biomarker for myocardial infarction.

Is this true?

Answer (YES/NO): NO